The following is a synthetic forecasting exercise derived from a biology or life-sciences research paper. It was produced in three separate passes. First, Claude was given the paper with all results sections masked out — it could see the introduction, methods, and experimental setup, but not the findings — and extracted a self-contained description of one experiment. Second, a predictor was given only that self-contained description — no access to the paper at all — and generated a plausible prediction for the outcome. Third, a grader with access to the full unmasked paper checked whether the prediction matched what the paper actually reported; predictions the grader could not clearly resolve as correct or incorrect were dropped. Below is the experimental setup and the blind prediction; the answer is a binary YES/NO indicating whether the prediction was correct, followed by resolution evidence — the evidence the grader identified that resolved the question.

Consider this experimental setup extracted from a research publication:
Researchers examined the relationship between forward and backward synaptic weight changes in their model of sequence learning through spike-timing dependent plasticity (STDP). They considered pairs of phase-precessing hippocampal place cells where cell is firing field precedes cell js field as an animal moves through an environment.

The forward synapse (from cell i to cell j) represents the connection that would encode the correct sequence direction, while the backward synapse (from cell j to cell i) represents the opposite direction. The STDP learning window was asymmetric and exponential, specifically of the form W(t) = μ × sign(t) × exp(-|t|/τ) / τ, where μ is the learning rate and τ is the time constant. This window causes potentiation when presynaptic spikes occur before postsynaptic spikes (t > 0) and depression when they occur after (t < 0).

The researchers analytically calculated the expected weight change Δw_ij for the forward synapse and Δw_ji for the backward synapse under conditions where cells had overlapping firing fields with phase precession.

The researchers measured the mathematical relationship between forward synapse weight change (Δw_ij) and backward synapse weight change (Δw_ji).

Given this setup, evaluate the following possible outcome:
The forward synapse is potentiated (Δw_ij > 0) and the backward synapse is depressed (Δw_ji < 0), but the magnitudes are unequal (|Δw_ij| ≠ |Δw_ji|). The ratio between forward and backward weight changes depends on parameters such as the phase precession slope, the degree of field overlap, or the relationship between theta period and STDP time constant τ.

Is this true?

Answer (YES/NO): NO